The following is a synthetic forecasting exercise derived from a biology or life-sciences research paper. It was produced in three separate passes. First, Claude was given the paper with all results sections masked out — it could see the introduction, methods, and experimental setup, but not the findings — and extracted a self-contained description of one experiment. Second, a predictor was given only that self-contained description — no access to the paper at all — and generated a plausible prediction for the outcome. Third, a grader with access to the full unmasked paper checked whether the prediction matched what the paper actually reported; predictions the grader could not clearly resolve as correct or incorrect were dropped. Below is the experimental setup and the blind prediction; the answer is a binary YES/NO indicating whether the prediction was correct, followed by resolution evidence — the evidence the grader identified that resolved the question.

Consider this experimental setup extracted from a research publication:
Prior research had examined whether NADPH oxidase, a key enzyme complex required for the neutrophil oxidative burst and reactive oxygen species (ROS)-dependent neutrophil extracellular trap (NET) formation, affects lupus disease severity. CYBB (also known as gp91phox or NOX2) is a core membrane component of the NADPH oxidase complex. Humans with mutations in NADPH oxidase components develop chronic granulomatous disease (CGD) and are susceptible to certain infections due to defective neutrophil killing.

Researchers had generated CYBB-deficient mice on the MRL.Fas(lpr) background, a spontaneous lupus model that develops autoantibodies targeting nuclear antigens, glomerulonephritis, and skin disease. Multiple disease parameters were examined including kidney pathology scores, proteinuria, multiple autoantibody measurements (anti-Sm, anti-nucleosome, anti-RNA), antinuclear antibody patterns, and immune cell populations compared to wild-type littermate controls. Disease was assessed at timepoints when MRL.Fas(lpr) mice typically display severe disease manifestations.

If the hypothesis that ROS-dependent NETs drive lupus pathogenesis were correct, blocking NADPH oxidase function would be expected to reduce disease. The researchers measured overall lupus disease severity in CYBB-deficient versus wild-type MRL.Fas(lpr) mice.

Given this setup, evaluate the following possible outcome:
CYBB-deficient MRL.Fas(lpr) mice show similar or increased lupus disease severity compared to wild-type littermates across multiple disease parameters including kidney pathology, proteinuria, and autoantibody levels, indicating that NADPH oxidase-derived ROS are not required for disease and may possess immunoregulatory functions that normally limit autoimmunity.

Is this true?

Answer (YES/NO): YES